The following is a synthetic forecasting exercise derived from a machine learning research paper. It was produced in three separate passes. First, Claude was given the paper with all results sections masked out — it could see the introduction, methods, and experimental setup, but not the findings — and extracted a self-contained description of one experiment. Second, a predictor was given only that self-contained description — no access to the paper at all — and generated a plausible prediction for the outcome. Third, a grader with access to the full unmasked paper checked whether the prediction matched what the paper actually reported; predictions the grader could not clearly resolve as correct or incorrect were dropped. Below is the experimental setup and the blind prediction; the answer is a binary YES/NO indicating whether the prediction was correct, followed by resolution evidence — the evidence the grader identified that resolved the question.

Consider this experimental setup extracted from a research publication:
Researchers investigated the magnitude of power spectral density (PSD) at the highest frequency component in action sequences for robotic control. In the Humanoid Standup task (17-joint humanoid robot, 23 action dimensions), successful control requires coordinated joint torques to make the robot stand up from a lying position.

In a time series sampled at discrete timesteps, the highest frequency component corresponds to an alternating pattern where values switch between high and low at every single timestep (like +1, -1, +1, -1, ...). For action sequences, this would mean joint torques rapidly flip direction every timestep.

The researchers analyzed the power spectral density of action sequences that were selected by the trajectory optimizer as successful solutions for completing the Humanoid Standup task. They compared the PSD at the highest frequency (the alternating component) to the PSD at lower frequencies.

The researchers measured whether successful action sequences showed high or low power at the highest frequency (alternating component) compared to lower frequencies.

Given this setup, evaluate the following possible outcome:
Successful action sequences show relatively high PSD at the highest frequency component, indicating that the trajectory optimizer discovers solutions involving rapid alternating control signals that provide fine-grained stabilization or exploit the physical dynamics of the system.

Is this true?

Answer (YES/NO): NO